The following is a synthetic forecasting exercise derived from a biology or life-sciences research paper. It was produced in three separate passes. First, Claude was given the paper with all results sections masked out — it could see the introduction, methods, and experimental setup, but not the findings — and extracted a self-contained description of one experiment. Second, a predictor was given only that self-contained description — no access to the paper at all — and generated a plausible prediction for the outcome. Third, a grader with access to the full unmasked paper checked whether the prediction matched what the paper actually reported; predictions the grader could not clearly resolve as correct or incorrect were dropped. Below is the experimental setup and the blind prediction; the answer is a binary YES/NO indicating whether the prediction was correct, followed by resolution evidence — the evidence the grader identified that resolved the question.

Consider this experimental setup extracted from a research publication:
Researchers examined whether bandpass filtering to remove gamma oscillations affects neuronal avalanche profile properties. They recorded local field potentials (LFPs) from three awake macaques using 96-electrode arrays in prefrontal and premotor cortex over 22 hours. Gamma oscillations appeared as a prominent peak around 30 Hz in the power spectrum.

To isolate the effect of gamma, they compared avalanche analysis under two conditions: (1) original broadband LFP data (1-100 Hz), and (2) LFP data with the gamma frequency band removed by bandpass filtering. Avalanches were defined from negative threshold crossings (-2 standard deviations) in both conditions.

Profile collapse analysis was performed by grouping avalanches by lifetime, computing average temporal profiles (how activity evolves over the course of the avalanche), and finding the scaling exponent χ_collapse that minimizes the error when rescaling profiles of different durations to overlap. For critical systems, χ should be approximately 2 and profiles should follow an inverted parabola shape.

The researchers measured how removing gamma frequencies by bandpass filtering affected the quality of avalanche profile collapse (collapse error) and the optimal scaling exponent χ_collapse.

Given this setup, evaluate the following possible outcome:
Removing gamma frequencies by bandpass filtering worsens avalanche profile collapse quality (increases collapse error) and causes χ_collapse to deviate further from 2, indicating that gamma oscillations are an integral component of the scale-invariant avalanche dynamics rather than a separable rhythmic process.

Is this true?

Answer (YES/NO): NO